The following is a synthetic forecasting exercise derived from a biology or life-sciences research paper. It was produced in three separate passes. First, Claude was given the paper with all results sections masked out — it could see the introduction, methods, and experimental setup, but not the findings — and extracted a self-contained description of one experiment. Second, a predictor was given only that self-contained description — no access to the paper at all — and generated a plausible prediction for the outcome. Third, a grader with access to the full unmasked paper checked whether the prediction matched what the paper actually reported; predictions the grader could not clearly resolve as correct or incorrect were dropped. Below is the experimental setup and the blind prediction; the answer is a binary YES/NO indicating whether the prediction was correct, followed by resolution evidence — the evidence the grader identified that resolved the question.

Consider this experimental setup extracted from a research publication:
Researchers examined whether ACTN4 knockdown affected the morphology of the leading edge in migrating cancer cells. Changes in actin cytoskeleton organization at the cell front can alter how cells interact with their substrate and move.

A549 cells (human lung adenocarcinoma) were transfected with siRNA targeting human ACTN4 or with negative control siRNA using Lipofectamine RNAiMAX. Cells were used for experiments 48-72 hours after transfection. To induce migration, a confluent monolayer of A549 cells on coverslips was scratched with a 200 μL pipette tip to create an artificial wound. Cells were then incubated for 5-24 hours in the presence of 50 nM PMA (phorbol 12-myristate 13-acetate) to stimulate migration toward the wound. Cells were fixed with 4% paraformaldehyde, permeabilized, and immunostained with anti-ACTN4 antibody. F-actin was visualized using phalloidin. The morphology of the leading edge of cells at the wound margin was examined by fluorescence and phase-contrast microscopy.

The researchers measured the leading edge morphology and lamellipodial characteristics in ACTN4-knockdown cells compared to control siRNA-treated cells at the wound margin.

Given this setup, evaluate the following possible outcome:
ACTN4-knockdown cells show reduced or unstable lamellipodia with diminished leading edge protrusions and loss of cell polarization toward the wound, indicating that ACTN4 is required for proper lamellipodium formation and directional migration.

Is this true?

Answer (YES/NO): NO